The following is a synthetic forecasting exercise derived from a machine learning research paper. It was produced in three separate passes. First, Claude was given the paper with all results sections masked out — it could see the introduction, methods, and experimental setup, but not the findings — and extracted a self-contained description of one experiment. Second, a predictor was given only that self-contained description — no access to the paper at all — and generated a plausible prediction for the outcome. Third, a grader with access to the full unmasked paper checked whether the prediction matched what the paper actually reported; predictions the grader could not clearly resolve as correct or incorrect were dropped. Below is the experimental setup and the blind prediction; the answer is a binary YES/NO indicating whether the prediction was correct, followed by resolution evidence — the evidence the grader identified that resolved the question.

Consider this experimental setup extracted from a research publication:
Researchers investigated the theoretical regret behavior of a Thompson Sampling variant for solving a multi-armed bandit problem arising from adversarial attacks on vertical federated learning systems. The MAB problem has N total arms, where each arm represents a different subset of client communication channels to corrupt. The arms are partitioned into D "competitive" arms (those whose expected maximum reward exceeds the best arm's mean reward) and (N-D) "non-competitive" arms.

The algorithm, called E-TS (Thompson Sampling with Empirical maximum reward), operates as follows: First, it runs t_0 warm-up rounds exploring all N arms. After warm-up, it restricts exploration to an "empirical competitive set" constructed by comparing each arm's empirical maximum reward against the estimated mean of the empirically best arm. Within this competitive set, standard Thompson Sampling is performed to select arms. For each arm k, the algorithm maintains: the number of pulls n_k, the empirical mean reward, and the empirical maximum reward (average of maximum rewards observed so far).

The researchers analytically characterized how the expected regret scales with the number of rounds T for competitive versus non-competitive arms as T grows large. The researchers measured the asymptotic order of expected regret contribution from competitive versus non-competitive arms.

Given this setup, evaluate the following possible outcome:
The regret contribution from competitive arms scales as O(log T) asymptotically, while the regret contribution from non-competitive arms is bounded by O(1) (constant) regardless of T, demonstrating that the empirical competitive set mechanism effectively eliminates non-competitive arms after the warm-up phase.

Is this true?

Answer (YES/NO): YES